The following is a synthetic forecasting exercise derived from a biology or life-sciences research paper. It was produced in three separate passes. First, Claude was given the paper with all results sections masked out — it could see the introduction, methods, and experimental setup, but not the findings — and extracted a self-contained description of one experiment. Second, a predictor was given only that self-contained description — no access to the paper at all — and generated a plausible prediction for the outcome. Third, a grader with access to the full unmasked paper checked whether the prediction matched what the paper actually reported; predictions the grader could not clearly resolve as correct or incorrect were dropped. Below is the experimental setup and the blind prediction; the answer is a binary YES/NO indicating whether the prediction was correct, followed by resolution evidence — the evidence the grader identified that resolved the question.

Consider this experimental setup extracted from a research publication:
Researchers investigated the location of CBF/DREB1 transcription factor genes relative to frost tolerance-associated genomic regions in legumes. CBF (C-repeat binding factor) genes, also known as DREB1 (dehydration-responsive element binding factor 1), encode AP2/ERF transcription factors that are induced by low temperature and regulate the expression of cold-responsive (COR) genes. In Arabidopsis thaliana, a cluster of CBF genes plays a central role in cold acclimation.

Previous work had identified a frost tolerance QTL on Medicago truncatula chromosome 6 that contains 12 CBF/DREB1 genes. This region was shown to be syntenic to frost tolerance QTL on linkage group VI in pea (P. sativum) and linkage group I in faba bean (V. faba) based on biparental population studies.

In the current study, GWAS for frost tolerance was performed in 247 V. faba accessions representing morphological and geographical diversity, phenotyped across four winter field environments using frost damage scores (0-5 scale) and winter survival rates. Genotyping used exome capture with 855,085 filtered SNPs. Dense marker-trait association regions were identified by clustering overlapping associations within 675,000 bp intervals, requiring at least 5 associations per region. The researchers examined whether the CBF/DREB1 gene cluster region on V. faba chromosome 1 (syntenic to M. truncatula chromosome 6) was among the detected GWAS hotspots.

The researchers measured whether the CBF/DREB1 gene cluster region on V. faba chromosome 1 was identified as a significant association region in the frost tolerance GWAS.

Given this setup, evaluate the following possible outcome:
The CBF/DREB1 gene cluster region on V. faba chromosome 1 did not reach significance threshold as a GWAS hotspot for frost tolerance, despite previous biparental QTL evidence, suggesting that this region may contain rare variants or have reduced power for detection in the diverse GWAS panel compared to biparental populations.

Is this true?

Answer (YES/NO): NO